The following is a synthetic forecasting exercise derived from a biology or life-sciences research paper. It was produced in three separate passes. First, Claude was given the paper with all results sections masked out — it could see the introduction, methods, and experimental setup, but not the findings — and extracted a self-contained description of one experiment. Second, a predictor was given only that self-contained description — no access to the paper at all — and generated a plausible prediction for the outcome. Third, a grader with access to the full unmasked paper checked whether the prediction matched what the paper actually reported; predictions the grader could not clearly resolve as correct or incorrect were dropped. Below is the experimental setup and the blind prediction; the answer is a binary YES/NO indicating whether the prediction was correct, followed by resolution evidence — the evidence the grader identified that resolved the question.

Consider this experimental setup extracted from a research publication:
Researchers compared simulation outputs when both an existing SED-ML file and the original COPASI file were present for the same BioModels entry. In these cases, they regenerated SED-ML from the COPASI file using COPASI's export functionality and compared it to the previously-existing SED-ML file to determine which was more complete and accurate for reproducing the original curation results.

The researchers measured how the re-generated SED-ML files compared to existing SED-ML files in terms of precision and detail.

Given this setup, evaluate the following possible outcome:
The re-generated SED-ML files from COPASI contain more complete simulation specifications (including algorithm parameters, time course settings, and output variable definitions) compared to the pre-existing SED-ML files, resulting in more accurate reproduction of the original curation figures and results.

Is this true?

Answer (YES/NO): NO